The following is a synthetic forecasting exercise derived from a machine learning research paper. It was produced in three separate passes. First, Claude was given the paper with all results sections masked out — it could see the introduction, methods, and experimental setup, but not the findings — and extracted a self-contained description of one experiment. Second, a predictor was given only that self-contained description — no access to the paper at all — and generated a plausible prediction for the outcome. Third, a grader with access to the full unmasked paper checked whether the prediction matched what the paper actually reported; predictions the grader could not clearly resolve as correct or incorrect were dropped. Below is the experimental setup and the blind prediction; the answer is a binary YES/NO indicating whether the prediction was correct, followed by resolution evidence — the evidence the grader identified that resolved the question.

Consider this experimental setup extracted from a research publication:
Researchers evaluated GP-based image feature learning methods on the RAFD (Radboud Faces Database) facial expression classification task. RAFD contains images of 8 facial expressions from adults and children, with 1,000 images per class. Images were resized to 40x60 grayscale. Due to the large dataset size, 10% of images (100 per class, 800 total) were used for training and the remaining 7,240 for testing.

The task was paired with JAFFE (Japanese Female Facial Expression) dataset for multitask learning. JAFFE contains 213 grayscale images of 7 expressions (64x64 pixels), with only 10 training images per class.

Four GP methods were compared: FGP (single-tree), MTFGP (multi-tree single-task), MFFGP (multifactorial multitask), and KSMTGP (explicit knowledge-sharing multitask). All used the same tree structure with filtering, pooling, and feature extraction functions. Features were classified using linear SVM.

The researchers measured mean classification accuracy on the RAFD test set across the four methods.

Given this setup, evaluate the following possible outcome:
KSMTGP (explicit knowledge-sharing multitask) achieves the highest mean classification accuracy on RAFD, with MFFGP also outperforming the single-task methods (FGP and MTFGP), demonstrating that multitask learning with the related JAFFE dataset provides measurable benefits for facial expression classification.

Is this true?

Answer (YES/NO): NO